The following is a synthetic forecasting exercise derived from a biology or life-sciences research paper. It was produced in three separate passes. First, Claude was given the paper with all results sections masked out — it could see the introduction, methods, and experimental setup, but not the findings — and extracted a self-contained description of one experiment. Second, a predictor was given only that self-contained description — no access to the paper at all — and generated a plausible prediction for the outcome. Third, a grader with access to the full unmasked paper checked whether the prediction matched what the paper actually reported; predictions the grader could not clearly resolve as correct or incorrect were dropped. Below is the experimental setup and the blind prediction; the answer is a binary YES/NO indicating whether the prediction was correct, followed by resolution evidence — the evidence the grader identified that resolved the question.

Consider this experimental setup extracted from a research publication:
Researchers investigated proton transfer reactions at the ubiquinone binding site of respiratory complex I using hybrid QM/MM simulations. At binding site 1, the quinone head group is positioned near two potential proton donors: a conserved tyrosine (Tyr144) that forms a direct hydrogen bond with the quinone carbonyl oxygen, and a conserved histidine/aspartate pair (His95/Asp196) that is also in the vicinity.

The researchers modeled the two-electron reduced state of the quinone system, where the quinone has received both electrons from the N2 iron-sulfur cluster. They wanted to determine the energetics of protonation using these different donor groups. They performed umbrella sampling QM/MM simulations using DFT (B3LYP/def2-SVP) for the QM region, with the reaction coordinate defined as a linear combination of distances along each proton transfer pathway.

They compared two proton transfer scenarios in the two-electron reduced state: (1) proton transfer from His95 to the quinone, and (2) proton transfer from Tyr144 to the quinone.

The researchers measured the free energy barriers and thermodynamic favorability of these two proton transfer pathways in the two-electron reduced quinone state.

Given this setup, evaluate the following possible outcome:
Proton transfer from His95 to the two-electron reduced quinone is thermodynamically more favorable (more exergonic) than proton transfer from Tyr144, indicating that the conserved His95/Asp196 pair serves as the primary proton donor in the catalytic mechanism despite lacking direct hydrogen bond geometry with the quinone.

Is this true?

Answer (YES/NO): YES